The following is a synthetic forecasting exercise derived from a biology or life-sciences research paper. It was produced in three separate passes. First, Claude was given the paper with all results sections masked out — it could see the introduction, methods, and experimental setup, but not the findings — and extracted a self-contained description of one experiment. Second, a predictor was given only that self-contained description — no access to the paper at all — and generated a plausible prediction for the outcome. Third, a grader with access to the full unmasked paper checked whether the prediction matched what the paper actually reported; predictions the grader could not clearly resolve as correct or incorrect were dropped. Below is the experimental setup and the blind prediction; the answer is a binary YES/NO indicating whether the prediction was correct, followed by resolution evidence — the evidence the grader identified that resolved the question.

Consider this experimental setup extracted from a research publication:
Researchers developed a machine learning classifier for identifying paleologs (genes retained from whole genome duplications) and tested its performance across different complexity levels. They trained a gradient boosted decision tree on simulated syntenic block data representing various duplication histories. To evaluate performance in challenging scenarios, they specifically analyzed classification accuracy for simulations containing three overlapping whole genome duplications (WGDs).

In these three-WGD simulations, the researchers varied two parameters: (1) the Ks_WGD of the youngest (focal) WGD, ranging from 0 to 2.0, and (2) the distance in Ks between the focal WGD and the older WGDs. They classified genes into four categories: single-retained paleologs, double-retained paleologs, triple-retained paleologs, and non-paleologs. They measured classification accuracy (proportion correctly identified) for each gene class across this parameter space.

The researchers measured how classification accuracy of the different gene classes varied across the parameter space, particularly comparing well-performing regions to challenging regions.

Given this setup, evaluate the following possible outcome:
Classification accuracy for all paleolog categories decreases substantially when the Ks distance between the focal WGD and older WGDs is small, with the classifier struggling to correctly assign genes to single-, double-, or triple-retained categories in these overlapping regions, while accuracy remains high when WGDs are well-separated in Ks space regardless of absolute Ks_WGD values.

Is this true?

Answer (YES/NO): NO